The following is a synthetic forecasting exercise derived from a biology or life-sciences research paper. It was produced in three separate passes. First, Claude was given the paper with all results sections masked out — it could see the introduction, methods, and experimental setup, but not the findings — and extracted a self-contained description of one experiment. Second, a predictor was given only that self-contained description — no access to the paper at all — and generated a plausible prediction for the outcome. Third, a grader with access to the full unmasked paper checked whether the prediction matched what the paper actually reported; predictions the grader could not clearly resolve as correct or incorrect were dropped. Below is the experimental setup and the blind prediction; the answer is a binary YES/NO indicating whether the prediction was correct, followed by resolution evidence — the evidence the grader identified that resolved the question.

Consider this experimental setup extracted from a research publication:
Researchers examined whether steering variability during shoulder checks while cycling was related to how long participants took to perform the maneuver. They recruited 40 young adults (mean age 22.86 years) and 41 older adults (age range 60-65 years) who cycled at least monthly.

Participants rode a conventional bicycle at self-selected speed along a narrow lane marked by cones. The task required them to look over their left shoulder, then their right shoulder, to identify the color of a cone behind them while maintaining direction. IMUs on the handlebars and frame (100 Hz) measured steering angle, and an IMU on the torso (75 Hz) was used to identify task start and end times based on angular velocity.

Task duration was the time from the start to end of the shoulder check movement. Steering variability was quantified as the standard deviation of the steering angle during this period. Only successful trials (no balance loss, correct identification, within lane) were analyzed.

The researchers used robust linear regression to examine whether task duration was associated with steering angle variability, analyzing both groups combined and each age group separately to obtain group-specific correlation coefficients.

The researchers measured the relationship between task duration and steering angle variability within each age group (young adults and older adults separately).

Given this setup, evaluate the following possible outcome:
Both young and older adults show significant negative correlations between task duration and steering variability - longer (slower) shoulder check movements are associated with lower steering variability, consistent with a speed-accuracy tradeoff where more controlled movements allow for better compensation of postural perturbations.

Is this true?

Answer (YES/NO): NO